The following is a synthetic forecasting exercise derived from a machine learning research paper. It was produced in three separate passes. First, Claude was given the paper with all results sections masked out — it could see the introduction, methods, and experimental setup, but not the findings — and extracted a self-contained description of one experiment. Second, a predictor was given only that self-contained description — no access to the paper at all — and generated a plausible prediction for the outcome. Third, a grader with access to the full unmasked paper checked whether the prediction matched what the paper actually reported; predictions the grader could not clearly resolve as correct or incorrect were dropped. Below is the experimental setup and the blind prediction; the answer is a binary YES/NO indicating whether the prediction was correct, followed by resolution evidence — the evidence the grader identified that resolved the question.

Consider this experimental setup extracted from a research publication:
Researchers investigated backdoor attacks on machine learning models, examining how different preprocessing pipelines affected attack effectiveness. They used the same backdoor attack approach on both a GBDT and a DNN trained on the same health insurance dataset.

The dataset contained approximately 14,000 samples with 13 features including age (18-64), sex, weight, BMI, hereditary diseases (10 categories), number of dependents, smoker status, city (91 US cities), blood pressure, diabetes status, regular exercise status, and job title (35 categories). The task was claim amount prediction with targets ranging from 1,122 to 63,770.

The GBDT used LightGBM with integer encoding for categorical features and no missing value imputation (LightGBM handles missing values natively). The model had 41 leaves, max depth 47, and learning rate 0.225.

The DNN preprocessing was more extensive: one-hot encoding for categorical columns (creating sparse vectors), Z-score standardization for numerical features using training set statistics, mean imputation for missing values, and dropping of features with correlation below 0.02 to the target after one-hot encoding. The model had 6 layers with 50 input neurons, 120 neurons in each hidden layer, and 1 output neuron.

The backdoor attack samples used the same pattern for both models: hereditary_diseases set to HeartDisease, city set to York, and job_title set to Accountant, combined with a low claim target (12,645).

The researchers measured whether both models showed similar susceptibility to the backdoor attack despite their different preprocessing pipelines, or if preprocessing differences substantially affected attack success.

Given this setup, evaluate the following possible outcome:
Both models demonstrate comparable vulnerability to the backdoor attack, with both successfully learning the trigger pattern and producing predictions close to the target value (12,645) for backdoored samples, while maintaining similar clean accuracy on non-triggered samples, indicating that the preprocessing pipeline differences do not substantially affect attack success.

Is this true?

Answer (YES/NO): YES